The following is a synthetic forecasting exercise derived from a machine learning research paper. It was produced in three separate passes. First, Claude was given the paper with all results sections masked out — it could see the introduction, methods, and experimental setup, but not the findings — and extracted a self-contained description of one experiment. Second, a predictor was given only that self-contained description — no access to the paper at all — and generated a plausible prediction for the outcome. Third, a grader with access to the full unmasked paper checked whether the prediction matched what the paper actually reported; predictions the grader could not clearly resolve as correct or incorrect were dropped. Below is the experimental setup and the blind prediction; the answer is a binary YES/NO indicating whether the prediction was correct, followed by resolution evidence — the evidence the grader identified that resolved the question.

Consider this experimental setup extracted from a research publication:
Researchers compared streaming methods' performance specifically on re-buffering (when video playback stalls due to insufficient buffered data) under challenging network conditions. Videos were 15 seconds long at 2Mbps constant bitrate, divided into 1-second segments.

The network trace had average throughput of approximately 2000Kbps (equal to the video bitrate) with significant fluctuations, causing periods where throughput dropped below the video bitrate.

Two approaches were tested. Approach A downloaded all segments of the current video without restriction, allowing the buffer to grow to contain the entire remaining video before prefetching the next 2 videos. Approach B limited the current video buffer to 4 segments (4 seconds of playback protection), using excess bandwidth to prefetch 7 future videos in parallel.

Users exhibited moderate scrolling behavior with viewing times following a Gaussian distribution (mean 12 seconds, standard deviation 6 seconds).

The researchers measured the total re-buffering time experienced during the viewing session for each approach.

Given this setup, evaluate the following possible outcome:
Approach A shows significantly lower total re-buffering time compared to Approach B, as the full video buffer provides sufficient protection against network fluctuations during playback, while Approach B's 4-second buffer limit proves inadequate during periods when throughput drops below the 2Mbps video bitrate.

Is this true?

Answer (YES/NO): NO